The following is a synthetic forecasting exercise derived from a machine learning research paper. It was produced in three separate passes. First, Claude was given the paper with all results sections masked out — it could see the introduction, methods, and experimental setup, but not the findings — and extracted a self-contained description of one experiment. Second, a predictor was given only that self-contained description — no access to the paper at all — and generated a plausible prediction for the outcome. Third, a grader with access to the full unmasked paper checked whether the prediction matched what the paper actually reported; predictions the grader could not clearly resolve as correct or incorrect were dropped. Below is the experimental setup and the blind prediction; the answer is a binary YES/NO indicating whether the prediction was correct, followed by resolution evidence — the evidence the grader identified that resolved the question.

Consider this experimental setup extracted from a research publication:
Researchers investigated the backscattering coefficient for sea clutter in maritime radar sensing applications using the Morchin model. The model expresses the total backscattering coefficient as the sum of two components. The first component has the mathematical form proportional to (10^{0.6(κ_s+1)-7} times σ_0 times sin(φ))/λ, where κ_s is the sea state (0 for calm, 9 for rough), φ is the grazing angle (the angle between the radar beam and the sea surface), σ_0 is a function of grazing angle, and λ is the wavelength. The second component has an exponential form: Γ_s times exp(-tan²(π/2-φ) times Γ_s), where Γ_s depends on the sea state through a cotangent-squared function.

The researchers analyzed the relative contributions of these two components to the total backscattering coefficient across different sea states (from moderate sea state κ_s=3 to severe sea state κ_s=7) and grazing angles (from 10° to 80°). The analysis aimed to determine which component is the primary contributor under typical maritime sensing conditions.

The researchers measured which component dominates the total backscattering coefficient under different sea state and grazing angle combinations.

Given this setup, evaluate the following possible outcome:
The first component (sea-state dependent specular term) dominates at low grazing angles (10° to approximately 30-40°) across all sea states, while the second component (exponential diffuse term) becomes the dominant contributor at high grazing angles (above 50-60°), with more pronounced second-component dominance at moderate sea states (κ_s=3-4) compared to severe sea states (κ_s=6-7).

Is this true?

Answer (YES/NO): NO